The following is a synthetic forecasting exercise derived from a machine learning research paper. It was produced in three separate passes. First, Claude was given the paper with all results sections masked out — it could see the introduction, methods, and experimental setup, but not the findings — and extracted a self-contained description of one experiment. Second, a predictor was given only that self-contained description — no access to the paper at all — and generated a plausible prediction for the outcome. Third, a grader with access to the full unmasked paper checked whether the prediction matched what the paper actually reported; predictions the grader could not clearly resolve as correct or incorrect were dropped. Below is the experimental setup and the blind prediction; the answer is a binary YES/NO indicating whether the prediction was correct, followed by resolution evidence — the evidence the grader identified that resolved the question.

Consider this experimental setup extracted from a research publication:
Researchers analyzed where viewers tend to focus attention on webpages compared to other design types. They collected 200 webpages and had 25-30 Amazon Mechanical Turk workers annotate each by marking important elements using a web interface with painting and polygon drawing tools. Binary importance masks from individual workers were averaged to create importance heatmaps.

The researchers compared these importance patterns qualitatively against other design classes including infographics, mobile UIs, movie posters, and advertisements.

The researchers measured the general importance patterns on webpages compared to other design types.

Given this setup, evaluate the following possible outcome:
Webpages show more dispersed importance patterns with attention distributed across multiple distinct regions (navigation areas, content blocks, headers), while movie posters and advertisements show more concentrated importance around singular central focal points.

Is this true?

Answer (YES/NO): NO